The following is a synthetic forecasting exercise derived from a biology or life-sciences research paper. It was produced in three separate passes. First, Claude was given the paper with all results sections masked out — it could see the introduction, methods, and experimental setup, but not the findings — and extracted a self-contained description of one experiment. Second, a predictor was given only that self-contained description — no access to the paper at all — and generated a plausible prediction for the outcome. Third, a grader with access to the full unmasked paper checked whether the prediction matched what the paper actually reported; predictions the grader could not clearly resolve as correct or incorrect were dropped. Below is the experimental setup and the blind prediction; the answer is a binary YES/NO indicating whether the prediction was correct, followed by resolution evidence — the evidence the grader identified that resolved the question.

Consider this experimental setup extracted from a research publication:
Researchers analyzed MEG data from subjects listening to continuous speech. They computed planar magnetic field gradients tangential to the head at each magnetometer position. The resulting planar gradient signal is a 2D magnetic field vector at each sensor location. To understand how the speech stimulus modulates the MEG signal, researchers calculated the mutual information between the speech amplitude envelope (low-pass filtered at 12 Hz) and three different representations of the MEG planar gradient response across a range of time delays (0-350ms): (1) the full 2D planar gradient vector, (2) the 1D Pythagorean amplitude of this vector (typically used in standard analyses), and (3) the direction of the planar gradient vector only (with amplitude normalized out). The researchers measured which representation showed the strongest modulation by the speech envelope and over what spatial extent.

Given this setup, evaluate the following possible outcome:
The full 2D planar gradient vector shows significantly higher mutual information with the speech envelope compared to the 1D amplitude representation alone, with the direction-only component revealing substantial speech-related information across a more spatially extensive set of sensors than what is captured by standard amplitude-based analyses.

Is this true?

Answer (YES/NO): YES